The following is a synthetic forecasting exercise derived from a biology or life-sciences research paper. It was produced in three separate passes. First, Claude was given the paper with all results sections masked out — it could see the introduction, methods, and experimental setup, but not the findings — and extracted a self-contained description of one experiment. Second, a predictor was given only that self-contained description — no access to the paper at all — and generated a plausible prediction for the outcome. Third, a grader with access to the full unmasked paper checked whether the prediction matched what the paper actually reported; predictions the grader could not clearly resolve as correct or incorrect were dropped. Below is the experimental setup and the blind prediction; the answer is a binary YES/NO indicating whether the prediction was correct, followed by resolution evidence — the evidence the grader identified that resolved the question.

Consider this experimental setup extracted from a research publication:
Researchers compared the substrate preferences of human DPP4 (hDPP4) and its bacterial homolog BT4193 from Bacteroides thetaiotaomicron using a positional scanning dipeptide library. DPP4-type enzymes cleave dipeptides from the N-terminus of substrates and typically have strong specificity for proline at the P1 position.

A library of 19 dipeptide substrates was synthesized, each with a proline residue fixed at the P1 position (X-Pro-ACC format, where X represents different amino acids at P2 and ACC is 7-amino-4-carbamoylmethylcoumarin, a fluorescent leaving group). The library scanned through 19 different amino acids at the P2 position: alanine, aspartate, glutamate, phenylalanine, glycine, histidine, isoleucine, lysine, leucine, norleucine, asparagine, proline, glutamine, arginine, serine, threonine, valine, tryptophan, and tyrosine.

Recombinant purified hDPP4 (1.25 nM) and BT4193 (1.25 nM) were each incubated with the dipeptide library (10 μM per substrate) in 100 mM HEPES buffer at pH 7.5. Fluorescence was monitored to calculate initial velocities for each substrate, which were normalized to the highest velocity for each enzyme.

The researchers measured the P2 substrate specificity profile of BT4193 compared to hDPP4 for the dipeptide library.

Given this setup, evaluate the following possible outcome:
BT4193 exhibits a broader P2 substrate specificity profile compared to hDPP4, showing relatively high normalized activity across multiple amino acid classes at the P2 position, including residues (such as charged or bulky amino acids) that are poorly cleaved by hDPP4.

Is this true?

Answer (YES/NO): NO